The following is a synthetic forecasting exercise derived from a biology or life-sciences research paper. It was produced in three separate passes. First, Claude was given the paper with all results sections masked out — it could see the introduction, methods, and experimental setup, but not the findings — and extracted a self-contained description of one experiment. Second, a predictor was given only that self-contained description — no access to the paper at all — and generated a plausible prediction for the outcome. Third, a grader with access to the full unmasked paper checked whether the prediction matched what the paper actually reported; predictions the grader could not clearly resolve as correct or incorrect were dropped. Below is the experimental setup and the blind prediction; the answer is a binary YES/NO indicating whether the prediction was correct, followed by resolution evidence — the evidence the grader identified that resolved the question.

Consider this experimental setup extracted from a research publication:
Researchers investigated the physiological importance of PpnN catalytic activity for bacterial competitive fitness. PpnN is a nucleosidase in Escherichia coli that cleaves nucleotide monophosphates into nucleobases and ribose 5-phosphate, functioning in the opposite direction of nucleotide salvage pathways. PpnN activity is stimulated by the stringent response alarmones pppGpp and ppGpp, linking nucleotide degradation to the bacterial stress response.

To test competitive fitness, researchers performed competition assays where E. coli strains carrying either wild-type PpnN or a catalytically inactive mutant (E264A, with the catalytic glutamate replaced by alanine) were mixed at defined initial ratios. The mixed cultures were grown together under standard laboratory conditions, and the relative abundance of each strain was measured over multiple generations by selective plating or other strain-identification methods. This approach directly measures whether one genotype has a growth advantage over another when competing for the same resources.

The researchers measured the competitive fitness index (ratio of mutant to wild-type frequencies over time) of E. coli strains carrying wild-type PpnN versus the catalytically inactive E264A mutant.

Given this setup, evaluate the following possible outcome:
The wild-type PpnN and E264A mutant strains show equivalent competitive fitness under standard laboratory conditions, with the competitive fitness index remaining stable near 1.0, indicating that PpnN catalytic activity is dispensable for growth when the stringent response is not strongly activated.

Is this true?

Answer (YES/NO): NO